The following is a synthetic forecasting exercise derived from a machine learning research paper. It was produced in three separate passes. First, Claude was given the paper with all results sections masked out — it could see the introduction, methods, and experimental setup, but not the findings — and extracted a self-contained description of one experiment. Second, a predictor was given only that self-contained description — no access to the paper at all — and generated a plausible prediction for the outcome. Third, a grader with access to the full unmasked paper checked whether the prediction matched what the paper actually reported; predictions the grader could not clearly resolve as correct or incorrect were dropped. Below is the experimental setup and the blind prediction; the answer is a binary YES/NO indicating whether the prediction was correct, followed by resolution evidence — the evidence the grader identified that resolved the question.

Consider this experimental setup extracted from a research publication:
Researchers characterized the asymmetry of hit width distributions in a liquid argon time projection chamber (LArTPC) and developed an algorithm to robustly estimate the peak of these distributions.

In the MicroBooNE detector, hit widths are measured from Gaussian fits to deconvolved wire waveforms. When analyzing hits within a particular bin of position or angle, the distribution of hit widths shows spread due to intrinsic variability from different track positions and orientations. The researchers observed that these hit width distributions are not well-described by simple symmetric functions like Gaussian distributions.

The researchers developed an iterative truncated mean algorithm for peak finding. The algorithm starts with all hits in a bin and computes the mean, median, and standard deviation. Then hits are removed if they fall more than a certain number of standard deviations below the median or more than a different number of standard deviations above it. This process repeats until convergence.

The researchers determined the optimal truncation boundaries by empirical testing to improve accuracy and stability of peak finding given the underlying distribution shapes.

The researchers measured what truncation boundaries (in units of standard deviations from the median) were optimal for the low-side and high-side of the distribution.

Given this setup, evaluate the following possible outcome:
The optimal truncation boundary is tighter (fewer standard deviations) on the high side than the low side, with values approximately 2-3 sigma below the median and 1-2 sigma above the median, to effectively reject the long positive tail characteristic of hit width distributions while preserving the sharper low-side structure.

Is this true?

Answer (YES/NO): YES